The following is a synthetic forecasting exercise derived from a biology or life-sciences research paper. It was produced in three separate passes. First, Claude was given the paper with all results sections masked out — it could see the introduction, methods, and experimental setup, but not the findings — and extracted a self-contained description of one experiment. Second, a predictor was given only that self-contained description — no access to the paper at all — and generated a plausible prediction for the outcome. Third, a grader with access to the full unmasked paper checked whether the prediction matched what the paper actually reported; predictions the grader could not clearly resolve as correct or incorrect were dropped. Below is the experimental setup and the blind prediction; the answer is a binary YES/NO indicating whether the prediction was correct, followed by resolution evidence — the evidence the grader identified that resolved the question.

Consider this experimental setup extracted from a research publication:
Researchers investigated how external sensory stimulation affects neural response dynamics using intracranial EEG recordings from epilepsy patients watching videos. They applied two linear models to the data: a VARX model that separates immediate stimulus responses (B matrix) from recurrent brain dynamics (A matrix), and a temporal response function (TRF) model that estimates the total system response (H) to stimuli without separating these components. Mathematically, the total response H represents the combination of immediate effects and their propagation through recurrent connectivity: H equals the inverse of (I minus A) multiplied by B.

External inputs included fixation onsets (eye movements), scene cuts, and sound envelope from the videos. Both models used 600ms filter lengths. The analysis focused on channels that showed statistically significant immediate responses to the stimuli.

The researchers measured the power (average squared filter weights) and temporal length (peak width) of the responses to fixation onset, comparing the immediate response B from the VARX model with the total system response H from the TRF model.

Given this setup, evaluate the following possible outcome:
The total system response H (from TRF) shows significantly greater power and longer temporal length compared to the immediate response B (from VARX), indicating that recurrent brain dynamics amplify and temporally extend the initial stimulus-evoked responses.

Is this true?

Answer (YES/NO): YES